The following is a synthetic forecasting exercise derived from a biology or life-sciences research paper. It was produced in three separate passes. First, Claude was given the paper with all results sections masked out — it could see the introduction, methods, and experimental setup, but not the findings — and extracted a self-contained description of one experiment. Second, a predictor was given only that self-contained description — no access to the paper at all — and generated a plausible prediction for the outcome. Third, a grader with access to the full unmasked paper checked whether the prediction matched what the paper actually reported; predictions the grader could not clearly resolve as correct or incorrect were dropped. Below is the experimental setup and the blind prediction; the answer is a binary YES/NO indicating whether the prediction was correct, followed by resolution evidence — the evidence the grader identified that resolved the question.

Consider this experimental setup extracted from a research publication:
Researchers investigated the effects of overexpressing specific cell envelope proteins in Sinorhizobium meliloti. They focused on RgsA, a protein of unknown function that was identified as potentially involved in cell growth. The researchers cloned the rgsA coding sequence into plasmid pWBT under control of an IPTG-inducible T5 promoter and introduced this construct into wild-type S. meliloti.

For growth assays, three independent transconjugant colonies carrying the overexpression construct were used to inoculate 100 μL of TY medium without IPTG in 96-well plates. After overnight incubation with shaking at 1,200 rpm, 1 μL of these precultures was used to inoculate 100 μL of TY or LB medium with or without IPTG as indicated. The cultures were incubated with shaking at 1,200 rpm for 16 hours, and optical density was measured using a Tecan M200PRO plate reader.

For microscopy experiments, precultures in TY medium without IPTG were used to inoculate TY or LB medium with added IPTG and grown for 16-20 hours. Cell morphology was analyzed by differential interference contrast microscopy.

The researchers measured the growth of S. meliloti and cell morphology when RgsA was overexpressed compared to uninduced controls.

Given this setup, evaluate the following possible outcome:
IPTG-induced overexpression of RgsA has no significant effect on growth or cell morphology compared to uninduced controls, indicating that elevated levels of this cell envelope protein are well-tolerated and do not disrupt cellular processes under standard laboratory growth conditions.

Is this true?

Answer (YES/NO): NO